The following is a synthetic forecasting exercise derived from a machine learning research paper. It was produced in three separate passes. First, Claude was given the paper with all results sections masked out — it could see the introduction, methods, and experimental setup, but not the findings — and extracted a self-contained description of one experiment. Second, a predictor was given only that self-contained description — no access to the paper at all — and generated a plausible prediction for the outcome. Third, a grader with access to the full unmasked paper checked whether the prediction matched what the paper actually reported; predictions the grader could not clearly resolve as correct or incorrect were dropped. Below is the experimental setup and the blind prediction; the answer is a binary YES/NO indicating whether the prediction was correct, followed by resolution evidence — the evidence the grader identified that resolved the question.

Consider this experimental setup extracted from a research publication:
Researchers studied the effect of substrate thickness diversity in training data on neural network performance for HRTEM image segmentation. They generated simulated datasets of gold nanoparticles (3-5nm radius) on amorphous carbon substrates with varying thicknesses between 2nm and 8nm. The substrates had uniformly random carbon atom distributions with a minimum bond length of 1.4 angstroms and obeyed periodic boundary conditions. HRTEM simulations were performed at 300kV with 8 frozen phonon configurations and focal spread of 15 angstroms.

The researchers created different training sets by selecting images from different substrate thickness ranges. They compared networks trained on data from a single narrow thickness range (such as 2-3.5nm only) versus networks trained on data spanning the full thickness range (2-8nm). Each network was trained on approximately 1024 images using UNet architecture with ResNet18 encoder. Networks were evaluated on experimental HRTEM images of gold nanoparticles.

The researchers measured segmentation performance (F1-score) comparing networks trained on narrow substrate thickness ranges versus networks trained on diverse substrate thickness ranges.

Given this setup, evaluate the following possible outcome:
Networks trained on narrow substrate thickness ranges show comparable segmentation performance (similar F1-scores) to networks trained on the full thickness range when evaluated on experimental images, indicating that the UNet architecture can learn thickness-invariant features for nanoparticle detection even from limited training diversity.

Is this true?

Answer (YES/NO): NO